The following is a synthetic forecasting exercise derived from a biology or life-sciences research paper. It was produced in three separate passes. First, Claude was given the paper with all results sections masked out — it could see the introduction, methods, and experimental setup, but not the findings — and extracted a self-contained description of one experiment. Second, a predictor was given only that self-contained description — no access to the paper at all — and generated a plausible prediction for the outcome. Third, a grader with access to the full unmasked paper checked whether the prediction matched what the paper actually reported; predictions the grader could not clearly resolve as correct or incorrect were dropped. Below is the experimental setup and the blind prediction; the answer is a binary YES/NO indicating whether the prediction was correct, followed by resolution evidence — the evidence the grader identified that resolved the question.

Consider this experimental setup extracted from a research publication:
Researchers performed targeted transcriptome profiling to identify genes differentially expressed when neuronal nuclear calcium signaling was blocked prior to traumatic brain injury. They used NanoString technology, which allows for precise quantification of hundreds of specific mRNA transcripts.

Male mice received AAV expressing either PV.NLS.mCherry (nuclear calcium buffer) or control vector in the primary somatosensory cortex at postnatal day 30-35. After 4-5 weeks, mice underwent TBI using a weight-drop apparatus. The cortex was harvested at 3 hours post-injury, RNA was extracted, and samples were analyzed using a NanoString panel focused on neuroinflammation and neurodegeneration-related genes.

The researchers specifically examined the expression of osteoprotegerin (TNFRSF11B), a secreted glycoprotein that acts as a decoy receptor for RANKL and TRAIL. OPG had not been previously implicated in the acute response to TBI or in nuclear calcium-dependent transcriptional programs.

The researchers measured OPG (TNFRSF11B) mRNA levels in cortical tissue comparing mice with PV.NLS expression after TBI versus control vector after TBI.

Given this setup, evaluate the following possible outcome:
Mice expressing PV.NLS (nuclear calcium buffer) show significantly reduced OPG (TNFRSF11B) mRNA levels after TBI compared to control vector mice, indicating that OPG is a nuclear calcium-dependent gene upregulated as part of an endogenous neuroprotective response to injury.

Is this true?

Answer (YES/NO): YES